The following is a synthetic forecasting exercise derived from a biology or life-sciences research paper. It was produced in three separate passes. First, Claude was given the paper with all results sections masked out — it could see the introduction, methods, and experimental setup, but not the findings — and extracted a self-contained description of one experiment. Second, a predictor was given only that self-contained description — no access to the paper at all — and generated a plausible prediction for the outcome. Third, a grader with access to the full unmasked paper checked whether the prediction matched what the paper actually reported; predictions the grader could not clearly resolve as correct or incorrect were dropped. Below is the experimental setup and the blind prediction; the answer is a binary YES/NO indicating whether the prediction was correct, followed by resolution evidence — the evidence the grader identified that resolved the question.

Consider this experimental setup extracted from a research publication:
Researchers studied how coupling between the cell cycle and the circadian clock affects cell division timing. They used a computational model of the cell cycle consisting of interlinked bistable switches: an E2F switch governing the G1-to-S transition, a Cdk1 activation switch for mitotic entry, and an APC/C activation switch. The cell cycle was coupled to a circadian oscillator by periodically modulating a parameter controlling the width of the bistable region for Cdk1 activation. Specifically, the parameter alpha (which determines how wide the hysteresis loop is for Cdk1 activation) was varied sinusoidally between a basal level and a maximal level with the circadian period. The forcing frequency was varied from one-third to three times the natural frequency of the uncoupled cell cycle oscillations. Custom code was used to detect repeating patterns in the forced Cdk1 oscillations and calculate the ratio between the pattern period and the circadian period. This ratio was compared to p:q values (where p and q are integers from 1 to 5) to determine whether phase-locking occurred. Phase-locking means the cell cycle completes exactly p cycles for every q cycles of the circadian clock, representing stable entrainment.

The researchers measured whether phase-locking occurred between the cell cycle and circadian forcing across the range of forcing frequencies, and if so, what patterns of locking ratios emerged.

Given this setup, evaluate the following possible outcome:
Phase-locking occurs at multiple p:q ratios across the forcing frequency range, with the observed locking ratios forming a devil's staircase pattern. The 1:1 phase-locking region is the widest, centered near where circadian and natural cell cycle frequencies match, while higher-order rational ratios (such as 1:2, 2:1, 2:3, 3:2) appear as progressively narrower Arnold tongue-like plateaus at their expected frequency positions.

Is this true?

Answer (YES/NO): NO